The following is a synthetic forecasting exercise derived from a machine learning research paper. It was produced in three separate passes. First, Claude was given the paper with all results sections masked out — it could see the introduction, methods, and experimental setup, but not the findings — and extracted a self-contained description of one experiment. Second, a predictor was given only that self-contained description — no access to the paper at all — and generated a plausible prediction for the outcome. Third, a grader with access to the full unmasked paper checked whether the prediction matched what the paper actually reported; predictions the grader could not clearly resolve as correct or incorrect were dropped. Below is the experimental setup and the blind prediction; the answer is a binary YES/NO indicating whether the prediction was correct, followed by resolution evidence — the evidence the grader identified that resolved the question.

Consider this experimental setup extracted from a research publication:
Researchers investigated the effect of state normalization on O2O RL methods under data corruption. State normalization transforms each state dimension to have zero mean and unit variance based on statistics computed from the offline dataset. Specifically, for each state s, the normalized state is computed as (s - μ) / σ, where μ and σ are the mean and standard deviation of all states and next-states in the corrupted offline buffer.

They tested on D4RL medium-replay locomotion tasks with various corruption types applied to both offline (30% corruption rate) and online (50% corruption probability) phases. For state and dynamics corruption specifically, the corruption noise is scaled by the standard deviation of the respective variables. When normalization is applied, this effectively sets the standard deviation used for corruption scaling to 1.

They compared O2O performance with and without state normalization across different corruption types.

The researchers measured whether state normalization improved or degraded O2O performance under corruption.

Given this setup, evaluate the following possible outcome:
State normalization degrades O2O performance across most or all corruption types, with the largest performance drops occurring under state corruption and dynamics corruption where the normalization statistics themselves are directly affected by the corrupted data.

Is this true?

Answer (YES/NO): NO